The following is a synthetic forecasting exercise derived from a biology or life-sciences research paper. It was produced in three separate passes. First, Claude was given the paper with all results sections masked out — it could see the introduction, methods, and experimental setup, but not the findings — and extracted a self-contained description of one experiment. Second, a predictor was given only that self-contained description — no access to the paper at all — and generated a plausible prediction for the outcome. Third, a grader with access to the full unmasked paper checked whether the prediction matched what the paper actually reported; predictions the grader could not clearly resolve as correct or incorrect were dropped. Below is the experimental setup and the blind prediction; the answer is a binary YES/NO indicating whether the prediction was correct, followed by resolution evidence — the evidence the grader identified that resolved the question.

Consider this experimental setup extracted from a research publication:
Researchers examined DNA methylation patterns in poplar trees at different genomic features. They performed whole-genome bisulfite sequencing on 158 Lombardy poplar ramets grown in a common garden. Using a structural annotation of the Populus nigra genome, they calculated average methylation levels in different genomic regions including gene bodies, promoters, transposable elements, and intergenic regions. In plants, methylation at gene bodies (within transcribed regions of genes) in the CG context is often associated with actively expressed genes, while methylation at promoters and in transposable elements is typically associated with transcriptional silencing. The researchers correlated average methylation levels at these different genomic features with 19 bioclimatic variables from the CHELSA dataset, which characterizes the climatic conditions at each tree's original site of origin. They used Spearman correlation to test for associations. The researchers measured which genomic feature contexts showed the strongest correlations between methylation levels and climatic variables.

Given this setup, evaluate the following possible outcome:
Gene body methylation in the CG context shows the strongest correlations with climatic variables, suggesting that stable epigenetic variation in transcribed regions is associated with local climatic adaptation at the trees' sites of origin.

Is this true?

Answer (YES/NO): NO